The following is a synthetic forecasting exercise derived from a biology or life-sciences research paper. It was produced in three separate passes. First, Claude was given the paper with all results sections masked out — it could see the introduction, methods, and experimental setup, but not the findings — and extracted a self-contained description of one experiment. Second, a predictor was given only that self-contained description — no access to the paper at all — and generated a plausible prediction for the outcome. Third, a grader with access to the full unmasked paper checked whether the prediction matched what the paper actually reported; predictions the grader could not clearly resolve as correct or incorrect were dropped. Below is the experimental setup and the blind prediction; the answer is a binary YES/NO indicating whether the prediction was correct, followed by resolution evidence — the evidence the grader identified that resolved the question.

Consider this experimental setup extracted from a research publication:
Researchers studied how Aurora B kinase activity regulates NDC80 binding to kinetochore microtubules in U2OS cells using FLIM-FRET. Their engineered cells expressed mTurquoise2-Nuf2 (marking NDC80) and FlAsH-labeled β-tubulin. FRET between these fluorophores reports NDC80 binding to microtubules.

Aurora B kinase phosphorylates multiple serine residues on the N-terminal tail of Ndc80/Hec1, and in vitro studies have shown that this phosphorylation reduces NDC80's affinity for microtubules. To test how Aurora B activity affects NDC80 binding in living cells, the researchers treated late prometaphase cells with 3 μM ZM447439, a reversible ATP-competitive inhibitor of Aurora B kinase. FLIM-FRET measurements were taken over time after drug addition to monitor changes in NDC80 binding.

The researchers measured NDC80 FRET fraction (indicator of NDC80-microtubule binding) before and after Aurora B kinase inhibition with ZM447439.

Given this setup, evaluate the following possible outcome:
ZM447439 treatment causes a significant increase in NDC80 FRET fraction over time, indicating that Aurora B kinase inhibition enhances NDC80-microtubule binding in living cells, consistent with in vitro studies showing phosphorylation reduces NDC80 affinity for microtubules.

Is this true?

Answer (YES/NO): YES